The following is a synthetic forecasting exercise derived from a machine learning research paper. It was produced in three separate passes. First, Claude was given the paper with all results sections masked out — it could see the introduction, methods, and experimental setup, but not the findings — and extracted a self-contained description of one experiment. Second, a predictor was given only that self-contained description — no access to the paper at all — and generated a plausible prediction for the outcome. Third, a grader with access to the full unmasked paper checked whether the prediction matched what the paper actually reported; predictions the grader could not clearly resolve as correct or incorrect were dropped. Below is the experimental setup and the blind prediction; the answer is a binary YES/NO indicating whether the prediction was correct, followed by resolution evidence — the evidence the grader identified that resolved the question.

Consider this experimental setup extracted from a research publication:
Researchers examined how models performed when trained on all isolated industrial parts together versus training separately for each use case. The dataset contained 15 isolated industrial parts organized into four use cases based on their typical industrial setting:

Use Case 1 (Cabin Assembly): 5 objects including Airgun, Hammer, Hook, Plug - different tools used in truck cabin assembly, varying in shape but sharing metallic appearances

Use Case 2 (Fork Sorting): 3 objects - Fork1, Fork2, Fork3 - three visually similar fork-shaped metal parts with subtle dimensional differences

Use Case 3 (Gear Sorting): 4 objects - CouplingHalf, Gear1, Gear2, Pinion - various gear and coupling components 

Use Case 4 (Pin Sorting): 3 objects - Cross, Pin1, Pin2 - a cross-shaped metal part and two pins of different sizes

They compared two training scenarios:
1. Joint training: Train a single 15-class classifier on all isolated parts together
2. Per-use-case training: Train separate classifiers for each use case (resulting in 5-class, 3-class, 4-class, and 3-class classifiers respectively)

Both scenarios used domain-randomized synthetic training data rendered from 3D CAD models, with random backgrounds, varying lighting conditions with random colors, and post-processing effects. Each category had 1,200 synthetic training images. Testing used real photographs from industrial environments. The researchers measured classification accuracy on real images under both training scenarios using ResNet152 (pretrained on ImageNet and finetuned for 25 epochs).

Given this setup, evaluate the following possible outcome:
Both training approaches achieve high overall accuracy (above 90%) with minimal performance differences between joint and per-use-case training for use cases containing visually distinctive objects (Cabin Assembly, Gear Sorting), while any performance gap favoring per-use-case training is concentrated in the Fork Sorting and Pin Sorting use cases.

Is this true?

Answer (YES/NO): NO